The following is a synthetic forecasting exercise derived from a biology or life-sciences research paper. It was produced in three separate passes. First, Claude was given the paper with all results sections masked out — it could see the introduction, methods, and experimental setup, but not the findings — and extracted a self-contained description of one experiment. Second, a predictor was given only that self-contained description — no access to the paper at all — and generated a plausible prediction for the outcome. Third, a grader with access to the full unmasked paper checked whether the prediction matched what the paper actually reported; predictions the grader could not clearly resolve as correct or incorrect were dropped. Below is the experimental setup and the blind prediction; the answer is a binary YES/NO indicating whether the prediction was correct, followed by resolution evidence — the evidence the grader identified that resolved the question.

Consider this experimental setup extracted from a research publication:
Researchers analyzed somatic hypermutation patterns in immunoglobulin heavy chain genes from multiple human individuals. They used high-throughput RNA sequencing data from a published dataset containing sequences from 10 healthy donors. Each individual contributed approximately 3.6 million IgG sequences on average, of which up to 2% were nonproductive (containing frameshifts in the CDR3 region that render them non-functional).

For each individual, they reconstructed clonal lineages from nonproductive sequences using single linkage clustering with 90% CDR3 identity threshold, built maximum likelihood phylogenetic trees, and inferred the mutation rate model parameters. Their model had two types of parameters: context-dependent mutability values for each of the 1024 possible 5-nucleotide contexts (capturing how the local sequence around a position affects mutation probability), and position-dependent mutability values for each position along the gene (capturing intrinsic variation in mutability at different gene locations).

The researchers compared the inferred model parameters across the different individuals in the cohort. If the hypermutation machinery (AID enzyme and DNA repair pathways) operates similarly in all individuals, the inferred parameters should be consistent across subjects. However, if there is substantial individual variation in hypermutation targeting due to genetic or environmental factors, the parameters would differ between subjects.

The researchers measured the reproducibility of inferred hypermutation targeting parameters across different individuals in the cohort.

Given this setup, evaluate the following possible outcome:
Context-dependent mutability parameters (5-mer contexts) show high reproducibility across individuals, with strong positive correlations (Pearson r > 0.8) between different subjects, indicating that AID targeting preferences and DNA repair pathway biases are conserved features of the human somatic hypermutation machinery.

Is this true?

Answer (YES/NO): YES